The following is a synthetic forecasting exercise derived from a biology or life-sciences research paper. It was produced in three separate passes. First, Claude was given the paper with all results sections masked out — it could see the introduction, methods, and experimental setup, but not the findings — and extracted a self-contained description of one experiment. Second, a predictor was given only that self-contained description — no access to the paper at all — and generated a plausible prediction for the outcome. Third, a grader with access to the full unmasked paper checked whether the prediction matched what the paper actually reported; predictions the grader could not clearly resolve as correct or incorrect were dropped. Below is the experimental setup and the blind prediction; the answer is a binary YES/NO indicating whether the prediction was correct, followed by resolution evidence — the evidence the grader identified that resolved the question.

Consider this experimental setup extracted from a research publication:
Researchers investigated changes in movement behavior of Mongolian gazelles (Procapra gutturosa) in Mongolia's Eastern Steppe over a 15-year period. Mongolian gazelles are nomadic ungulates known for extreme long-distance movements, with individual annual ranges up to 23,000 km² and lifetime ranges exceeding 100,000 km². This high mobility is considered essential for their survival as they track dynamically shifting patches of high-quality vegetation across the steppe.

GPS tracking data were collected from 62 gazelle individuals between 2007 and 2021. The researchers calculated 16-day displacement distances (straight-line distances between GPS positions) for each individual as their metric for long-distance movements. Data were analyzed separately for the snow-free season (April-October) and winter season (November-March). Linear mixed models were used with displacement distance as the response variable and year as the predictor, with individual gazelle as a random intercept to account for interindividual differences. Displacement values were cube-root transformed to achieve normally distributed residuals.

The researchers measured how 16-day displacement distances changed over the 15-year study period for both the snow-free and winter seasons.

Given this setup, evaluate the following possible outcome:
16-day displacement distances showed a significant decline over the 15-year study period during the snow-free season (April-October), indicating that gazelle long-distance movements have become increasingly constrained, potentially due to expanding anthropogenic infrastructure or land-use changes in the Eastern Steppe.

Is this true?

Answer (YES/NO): YES